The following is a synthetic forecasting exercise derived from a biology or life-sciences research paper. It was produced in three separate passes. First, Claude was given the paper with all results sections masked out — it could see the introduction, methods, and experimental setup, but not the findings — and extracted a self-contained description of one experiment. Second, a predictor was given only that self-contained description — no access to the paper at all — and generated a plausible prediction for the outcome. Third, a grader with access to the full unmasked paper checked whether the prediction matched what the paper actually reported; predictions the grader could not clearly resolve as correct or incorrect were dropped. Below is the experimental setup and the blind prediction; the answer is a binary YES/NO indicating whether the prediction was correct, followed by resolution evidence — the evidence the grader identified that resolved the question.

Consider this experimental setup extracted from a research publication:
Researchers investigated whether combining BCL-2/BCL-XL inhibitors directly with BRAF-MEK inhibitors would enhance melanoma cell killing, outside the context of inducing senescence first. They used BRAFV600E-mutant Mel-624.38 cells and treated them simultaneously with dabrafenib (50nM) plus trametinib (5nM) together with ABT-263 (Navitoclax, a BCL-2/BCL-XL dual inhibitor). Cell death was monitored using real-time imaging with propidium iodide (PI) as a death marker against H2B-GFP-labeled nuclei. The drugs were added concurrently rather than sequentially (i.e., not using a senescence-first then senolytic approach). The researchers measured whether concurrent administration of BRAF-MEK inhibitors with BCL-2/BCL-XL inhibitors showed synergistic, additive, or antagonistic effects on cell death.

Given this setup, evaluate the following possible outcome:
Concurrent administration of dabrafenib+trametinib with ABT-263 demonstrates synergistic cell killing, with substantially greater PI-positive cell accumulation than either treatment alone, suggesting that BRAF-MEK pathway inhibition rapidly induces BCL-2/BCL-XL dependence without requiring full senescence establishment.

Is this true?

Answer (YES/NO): YES